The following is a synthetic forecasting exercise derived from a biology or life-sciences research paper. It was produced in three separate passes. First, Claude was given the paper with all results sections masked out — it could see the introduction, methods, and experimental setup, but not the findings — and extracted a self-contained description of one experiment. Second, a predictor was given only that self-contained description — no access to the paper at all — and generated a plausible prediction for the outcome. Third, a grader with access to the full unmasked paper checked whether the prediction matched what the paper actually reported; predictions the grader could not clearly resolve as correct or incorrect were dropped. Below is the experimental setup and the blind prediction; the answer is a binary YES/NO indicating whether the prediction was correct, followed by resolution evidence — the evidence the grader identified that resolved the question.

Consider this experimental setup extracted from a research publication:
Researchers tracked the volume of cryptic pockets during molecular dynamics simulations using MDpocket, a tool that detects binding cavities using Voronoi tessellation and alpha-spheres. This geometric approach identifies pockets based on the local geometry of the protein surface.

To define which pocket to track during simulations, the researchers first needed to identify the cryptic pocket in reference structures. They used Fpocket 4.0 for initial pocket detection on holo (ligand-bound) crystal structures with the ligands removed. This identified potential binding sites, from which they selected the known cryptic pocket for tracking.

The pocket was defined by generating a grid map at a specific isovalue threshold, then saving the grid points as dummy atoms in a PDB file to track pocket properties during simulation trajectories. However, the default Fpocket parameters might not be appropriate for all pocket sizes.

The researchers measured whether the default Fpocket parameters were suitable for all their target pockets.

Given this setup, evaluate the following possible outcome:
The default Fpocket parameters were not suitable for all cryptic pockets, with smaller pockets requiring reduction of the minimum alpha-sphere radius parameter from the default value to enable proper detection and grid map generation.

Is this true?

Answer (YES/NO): NO